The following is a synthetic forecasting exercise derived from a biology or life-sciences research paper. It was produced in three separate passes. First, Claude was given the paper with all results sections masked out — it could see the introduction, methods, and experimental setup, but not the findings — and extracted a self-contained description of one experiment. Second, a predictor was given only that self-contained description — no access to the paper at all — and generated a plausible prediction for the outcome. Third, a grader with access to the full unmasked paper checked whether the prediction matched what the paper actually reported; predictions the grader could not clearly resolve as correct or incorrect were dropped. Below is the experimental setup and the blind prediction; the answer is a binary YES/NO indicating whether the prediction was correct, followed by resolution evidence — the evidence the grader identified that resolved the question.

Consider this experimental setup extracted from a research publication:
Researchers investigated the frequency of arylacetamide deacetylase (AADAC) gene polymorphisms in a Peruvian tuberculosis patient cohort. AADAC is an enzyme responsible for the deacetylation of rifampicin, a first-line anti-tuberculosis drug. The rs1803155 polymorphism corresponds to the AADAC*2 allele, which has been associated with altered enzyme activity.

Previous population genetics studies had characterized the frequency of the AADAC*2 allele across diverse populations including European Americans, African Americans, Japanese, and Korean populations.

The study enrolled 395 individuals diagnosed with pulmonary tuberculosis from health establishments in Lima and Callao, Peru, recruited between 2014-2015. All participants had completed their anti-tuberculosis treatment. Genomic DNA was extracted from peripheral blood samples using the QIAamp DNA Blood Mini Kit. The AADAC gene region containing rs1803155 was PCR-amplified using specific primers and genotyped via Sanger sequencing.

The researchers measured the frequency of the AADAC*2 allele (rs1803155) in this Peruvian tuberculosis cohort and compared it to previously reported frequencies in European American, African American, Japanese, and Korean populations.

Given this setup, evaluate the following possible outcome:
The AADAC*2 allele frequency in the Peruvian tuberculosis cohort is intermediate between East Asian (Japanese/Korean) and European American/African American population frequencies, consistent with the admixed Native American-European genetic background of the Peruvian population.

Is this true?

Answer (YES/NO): NO